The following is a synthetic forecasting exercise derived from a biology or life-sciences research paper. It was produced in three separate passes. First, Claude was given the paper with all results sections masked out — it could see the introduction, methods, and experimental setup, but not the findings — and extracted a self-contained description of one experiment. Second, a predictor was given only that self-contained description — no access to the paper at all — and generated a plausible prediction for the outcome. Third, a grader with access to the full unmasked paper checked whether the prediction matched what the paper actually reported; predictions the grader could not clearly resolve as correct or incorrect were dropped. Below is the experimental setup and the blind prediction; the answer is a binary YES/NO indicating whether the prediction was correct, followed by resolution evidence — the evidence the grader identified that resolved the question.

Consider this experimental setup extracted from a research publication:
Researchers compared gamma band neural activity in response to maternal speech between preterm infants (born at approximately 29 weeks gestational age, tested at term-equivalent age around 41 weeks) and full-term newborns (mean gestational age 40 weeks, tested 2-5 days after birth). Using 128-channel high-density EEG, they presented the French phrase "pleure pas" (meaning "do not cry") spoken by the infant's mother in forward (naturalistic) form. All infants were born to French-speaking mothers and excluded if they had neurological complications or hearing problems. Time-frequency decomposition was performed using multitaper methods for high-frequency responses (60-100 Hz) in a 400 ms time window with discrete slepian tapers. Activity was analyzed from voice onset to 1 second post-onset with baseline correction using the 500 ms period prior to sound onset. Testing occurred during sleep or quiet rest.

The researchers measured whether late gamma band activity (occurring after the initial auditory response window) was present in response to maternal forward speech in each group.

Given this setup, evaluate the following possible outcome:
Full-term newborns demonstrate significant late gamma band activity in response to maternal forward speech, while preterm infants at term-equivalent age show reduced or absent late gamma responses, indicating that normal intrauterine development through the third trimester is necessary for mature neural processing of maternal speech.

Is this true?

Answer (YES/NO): YES